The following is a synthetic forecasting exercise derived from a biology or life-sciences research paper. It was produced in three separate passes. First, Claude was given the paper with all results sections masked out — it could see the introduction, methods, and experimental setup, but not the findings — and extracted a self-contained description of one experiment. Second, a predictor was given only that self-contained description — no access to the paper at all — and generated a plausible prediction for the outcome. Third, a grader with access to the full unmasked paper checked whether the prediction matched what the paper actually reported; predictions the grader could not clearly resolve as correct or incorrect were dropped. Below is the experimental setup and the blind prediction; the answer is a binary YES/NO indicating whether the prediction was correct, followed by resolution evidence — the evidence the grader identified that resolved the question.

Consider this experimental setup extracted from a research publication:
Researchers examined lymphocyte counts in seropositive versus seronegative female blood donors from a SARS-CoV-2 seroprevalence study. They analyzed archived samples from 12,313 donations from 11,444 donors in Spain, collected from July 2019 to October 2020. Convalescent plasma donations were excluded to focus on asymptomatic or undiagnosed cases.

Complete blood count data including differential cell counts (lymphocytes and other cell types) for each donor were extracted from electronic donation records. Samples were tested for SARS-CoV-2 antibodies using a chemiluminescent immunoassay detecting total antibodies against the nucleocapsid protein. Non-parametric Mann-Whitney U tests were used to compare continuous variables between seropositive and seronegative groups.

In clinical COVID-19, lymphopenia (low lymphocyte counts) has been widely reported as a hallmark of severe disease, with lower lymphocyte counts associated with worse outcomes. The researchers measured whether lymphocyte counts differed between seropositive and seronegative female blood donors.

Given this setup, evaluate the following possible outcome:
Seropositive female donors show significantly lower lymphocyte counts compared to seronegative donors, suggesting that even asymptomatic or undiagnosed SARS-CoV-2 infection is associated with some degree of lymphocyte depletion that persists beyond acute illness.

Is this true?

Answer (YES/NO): NO